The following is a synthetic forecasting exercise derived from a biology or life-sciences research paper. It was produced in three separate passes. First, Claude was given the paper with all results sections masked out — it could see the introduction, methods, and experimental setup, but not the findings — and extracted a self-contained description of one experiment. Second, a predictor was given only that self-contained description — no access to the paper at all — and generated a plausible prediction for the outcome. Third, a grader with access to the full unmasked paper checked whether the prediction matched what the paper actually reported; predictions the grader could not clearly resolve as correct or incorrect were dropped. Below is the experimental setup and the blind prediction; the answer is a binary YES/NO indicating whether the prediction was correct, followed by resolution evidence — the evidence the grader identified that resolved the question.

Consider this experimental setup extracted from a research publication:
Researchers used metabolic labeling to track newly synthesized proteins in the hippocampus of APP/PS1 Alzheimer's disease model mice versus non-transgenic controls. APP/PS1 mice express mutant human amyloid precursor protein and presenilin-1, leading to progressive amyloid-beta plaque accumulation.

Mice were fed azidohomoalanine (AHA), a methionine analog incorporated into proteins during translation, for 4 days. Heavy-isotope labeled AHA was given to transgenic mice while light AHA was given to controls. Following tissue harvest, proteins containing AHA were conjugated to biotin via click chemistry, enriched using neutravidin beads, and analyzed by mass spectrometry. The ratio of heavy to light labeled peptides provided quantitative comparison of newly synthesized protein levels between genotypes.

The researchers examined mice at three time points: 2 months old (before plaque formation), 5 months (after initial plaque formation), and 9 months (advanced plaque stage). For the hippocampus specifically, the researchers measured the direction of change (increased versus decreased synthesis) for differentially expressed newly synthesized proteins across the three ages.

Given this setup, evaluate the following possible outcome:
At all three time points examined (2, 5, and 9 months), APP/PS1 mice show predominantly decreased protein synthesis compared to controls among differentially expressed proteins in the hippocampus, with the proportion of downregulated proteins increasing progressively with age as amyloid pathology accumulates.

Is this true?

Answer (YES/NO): NO